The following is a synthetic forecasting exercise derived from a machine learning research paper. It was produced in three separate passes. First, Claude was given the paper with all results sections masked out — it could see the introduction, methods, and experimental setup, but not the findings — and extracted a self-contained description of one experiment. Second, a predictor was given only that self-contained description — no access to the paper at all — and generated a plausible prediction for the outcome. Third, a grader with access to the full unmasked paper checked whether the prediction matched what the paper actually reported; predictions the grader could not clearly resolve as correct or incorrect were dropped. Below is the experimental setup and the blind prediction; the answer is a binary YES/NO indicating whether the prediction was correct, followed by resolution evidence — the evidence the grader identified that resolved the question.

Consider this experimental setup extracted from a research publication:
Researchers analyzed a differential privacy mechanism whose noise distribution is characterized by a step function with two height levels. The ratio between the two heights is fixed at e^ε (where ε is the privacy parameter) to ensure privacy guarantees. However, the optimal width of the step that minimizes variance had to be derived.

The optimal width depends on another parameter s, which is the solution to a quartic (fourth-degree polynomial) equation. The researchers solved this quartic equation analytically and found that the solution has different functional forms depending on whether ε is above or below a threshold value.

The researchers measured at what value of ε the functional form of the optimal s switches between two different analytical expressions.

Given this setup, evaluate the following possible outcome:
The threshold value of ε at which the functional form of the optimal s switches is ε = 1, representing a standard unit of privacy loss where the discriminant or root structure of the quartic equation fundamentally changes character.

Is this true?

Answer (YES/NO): NO